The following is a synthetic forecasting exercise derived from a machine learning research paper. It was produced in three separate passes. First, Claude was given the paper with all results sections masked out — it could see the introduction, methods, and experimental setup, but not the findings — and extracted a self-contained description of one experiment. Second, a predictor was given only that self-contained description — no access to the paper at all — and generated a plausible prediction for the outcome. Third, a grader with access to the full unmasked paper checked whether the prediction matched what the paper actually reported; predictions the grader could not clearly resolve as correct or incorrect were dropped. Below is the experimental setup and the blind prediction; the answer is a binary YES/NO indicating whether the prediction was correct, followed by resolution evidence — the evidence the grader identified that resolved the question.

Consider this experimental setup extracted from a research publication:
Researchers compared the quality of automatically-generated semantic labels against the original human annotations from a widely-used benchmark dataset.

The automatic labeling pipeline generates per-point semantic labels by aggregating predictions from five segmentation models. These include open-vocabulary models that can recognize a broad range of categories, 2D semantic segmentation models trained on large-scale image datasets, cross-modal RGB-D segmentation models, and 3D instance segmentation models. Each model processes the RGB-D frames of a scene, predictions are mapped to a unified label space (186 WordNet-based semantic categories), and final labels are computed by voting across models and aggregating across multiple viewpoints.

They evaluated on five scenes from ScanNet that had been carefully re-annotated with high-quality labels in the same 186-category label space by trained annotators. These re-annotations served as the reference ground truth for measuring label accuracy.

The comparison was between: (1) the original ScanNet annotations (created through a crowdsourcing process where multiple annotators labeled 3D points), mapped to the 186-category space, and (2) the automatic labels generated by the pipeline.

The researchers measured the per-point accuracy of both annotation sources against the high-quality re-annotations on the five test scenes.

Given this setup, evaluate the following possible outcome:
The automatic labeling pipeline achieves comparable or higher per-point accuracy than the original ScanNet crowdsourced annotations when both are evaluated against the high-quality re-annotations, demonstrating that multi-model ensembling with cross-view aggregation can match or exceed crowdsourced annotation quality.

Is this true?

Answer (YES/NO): YES